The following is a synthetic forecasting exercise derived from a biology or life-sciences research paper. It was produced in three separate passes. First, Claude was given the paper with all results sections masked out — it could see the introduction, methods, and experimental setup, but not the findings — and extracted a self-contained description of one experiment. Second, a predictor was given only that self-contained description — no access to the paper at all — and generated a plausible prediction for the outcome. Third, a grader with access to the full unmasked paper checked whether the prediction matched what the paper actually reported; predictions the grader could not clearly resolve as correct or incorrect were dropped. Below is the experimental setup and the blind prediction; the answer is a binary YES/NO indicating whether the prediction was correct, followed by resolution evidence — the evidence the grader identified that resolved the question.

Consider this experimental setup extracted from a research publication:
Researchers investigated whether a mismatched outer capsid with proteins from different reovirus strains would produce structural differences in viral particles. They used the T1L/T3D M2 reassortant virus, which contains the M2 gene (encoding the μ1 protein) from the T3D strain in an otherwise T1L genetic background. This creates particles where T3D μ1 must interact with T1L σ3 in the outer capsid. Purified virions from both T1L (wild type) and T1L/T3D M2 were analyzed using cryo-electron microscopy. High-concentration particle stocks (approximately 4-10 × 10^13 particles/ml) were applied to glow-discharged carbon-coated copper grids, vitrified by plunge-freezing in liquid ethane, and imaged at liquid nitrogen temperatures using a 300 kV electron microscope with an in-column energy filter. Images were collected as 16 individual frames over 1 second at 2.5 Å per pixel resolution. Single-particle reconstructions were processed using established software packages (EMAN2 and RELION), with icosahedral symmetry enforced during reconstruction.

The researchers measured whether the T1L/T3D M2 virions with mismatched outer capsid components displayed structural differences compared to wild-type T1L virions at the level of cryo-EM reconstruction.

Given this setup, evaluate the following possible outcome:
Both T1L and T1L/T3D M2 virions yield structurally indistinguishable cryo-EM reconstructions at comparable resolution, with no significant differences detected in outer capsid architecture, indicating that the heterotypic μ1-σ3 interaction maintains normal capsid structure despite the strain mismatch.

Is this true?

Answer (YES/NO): YES